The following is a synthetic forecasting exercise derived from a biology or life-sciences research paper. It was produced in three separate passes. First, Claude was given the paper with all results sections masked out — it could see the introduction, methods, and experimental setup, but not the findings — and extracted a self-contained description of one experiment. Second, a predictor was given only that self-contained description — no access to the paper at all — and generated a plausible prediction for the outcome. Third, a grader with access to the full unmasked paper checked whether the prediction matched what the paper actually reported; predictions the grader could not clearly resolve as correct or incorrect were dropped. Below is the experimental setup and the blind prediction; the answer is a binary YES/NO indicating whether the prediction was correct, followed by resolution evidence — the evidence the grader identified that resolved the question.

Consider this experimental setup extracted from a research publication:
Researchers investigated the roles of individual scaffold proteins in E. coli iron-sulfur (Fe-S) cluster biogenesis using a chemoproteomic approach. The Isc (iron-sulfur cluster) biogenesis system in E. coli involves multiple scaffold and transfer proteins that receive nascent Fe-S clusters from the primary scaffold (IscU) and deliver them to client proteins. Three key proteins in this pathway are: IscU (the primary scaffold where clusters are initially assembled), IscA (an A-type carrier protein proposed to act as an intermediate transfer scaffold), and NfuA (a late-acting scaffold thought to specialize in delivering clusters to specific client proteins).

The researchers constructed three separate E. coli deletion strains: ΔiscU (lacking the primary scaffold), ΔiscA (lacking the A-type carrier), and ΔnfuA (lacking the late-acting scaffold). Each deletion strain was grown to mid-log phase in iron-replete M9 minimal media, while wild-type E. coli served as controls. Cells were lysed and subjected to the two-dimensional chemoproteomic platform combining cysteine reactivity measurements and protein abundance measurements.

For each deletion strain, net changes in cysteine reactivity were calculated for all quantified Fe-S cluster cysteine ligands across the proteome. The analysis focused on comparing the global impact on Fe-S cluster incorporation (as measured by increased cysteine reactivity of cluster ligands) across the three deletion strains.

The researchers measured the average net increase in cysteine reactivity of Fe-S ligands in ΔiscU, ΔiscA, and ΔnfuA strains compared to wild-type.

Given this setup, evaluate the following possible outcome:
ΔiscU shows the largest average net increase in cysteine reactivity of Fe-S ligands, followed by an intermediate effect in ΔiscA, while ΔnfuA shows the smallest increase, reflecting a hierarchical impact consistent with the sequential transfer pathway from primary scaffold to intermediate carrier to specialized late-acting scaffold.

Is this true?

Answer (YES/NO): YES